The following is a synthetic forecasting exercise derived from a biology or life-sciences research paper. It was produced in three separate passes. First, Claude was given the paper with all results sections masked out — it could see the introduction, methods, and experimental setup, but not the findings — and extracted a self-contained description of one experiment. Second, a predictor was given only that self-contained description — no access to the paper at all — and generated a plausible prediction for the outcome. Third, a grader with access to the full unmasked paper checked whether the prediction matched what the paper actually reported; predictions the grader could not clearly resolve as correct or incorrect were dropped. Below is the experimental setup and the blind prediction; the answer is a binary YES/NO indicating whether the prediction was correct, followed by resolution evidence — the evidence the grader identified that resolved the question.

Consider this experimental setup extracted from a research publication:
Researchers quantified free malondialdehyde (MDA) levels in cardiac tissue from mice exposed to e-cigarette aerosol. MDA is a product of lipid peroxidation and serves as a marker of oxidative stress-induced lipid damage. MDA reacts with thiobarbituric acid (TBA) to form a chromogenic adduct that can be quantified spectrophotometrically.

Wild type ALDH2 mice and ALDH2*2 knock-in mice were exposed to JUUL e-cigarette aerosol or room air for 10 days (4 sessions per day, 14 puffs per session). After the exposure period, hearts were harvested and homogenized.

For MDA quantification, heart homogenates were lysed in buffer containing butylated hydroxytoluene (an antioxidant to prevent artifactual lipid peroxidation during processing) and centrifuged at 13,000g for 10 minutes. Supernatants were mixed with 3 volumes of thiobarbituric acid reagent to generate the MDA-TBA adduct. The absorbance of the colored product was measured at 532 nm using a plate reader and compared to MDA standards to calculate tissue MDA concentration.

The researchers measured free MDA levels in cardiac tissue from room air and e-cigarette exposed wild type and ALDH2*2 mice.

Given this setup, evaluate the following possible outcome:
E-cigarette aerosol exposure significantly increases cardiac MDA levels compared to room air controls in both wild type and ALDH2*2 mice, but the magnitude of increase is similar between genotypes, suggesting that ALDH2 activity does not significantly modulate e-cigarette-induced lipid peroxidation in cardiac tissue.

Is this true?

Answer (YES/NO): NO